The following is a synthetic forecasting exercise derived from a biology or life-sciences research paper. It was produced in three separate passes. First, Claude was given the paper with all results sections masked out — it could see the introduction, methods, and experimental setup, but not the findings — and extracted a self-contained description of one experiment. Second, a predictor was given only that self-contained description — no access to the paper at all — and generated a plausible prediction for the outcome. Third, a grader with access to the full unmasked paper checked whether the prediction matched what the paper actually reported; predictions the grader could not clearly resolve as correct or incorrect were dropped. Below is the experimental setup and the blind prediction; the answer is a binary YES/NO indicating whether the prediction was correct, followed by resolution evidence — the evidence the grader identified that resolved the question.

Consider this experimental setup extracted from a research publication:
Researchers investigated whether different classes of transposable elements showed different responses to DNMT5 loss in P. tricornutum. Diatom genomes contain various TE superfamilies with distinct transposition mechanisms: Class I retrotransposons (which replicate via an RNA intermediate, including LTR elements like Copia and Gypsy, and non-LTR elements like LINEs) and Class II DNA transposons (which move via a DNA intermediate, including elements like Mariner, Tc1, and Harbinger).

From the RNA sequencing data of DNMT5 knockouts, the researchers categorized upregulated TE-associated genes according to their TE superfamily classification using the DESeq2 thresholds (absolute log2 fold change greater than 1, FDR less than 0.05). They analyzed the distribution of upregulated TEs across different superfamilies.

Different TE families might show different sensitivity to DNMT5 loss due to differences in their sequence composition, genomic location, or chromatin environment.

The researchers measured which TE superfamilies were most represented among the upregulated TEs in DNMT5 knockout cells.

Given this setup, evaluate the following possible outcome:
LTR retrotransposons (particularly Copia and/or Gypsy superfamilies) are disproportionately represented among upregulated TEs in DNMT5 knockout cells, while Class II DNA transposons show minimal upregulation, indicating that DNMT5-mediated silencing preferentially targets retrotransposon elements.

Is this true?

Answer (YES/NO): YES